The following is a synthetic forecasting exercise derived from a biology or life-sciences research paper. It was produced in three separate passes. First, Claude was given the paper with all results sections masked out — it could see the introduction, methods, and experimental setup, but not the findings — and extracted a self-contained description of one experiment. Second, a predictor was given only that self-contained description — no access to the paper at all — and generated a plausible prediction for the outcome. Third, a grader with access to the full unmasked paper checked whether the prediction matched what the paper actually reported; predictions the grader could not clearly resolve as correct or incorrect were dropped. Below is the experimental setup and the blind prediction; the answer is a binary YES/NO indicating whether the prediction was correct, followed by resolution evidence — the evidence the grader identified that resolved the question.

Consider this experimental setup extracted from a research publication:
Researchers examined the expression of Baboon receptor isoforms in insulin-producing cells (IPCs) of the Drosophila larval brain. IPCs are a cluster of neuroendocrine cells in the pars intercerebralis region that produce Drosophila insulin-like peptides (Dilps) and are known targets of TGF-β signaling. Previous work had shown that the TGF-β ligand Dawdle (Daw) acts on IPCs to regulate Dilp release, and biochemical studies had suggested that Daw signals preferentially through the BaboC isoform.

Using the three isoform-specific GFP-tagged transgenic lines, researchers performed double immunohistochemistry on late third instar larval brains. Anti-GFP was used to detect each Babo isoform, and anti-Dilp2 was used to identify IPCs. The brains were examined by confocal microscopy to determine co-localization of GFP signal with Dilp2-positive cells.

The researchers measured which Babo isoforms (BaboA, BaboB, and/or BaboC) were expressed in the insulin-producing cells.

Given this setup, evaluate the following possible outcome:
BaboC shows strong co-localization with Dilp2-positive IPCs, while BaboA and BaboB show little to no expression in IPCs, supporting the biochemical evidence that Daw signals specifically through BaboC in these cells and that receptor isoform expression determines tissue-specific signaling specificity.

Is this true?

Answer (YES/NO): NO